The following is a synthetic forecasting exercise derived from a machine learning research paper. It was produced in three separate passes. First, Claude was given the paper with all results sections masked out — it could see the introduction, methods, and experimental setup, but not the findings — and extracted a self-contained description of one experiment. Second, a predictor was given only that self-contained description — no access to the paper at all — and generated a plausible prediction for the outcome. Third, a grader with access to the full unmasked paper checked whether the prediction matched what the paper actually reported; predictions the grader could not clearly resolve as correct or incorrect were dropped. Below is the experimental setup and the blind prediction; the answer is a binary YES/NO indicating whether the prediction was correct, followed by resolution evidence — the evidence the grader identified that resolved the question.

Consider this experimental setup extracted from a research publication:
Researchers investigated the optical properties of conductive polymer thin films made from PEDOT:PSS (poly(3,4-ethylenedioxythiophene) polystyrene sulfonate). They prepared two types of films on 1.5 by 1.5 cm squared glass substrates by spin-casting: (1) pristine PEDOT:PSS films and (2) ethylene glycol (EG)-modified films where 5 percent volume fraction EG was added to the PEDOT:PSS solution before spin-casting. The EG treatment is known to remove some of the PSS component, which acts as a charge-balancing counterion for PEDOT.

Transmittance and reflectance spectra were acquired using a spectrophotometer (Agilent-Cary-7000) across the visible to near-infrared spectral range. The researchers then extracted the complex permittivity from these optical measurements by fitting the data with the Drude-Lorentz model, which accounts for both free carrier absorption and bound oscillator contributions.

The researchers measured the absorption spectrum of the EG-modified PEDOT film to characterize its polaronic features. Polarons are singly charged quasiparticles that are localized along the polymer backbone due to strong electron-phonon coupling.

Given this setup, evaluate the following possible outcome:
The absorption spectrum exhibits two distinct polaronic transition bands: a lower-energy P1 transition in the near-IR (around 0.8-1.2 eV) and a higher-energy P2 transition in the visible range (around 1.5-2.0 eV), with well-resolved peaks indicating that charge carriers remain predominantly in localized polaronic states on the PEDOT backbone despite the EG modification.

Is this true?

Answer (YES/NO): NO